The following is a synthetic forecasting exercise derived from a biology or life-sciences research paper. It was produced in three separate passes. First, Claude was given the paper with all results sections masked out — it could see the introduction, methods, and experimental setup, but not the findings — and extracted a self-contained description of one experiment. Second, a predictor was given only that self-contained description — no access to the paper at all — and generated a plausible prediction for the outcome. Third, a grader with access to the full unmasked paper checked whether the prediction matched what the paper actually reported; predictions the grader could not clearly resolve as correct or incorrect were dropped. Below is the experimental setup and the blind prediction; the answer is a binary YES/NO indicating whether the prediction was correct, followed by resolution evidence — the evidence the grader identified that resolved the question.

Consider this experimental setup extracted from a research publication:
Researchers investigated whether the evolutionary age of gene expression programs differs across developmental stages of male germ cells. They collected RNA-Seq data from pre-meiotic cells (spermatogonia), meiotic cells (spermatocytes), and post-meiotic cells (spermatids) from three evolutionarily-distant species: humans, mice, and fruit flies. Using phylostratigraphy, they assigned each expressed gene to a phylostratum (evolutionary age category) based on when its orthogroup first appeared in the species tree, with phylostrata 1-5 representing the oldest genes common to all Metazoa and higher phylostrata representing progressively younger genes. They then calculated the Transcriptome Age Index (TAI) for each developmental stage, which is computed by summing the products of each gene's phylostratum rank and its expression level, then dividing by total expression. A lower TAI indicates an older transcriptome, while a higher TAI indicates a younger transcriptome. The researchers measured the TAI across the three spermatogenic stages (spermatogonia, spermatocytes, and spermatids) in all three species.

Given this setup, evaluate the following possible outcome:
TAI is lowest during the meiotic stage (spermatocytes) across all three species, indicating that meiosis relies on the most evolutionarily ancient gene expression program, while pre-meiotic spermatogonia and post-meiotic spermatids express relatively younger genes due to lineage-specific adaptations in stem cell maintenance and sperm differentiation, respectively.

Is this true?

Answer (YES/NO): NO